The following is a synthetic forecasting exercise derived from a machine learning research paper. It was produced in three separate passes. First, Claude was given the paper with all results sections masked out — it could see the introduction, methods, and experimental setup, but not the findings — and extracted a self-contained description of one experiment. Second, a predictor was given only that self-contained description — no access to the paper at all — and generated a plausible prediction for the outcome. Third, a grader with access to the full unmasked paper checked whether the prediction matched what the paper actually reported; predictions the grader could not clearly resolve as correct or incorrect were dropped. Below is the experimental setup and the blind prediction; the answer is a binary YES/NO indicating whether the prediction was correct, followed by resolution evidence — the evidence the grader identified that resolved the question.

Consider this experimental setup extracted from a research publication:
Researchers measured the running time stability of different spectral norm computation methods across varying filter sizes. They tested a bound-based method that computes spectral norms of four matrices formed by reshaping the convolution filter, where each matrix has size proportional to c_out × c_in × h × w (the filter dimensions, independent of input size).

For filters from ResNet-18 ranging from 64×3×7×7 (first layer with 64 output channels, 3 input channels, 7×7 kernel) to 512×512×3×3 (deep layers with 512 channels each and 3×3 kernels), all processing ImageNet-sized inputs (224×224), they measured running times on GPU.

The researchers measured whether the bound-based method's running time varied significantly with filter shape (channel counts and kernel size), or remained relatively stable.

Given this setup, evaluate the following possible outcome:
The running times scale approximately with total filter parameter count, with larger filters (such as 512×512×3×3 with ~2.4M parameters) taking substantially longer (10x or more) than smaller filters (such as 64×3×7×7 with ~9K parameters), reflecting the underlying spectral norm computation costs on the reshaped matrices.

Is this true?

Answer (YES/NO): NO